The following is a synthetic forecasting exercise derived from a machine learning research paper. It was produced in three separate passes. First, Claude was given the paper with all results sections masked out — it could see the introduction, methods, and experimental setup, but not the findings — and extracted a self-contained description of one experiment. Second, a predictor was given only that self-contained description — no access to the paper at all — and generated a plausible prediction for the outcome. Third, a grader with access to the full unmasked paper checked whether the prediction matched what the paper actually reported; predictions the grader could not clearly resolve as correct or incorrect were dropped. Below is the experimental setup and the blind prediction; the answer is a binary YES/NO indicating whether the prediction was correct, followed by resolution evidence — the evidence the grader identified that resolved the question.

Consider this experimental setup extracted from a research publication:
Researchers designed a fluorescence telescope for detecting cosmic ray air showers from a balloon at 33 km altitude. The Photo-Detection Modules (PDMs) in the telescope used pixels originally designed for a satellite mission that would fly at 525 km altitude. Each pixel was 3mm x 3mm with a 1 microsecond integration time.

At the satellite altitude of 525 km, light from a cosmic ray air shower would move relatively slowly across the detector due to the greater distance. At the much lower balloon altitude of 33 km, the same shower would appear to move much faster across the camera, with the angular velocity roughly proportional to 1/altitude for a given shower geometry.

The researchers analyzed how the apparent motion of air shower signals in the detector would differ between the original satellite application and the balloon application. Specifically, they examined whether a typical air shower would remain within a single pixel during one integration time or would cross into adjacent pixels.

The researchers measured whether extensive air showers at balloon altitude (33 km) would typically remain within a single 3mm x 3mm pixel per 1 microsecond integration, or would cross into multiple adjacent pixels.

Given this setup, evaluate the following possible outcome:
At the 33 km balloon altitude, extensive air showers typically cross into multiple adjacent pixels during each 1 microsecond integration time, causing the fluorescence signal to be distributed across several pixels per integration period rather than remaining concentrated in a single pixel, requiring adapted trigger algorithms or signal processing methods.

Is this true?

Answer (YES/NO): YES